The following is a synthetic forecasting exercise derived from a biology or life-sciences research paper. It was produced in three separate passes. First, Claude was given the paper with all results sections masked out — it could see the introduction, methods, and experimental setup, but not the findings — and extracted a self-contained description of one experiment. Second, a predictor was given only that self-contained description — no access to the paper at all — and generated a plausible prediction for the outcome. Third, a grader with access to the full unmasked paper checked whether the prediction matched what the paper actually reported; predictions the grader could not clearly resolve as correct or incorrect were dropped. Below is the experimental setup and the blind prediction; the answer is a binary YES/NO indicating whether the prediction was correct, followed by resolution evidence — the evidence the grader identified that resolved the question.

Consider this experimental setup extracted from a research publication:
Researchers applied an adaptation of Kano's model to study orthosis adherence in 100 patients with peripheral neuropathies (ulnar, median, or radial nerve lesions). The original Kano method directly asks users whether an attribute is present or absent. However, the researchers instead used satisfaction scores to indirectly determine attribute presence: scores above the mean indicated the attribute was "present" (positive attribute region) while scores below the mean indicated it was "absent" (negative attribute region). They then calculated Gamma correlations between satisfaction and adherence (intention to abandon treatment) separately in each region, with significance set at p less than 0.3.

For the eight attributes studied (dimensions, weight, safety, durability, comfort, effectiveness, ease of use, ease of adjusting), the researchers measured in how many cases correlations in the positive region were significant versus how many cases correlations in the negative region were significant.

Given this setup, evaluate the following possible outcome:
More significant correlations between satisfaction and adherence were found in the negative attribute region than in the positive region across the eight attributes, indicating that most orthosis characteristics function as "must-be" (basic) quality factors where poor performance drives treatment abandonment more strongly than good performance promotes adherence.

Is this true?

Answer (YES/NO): NO